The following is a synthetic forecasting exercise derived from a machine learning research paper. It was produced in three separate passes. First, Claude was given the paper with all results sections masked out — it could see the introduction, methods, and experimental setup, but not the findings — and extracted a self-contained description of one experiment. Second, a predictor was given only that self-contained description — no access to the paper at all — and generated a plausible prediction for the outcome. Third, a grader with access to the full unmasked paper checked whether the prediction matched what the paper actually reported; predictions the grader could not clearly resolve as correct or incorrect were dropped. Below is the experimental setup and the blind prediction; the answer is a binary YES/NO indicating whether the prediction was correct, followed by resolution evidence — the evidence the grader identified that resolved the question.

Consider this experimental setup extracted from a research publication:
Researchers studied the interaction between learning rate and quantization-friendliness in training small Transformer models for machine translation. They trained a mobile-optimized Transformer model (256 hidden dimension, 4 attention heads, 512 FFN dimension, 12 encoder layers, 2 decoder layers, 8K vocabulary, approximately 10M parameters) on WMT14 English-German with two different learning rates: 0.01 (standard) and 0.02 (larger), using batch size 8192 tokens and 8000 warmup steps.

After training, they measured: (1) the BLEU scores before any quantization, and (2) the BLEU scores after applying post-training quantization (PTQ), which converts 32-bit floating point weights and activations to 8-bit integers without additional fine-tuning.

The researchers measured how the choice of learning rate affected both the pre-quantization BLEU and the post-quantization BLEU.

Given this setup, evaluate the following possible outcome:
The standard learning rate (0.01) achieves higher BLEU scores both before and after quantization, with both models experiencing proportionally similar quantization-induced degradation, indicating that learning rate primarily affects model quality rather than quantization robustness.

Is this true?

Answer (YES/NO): NO